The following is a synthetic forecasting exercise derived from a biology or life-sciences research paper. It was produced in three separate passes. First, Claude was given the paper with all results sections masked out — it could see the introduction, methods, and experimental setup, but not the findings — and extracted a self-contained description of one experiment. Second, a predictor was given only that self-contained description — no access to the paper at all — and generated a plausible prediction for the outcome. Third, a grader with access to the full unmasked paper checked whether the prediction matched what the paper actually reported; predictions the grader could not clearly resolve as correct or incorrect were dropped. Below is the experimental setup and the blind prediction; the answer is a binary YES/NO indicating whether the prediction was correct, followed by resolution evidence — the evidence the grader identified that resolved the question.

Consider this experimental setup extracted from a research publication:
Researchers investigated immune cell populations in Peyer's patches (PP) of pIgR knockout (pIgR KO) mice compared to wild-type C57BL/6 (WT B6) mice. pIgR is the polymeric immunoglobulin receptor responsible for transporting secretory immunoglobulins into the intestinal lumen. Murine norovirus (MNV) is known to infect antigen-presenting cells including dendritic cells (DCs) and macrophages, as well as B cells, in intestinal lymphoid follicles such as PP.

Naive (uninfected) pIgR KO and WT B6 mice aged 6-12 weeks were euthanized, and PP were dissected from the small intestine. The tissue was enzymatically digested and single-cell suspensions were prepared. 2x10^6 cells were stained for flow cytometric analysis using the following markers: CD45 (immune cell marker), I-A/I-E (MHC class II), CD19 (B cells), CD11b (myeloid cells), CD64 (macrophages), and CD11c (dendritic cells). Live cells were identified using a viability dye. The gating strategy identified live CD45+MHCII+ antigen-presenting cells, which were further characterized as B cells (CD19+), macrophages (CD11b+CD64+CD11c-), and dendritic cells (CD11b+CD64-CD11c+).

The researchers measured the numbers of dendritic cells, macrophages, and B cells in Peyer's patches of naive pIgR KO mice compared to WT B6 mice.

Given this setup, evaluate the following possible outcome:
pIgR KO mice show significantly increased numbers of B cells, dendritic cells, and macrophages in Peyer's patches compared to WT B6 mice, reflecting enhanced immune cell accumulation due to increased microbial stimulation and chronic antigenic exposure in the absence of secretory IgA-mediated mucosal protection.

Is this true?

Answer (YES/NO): YES